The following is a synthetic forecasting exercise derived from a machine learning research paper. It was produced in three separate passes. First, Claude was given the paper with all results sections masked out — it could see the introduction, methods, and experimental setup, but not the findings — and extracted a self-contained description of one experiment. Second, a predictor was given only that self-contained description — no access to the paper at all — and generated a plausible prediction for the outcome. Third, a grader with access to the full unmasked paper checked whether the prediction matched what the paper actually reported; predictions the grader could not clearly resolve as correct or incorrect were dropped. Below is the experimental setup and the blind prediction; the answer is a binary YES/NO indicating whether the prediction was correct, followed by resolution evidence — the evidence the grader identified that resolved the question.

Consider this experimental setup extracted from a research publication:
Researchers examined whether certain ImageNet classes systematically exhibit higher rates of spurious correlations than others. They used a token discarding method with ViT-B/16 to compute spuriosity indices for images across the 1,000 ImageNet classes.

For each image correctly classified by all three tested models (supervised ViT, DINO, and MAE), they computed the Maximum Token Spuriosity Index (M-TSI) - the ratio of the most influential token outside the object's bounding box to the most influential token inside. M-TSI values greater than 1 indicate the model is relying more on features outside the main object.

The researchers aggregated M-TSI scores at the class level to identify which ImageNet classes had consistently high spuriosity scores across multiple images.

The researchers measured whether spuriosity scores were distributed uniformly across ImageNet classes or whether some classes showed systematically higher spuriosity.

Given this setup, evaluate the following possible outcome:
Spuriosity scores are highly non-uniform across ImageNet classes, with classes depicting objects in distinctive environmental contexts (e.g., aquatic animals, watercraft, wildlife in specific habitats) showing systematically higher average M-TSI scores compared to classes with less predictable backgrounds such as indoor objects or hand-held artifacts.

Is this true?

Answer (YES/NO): NO